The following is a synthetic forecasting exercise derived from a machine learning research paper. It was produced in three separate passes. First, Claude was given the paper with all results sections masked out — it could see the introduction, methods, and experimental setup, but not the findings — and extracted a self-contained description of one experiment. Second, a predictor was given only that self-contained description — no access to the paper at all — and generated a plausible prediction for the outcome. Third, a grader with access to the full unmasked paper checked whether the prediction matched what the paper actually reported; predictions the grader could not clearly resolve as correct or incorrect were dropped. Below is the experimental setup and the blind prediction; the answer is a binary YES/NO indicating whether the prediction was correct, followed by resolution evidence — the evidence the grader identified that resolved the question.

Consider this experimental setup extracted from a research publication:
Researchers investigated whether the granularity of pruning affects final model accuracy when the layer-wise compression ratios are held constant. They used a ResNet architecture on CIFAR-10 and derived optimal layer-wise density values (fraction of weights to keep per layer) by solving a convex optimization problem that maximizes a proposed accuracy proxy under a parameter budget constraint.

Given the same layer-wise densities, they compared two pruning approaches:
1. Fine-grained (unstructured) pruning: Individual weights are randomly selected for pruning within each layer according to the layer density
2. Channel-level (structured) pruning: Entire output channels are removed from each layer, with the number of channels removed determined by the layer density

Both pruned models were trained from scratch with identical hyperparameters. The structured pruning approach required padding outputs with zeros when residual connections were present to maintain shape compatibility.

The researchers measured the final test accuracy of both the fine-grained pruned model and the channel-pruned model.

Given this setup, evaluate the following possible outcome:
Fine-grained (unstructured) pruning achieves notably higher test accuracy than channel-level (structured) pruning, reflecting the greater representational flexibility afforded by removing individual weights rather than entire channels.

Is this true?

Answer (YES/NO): NO